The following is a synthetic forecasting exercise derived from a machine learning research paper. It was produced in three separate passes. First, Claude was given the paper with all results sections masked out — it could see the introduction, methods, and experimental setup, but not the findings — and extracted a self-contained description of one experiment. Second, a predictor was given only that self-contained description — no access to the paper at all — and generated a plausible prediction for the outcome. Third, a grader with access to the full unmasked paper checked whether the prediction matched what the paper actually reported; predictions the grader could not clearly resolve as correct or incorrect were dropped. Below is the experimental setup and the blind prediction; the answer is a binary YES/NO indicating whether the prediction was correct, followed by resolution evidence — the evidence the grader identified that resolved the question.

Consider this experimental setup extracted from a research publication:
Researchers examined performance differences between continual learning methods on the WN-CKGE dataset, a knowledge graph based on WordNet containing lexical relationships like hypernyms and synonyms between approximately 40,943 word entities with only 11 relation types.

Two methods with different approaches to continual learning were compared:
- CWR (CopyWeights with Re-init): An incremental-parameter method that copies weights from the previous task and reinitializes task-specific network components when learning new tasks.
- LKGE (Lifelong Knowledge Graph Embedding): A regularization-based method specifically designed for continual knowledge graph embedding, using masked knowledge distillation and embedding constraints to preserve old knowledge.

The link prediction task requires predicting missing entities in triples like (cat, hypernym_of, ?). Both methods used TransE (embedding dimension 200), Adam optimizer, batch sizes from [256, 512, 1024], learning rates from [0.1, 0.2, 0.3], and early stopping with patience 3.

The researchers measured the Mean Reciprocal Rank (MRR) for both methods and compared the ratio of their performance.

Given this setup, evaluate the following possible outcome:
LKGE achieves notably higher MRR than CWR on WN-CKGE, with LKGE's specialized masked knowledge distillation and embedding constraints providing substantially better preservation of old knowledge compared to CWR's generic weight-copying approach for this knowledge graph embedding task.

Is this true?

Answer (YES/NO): YES